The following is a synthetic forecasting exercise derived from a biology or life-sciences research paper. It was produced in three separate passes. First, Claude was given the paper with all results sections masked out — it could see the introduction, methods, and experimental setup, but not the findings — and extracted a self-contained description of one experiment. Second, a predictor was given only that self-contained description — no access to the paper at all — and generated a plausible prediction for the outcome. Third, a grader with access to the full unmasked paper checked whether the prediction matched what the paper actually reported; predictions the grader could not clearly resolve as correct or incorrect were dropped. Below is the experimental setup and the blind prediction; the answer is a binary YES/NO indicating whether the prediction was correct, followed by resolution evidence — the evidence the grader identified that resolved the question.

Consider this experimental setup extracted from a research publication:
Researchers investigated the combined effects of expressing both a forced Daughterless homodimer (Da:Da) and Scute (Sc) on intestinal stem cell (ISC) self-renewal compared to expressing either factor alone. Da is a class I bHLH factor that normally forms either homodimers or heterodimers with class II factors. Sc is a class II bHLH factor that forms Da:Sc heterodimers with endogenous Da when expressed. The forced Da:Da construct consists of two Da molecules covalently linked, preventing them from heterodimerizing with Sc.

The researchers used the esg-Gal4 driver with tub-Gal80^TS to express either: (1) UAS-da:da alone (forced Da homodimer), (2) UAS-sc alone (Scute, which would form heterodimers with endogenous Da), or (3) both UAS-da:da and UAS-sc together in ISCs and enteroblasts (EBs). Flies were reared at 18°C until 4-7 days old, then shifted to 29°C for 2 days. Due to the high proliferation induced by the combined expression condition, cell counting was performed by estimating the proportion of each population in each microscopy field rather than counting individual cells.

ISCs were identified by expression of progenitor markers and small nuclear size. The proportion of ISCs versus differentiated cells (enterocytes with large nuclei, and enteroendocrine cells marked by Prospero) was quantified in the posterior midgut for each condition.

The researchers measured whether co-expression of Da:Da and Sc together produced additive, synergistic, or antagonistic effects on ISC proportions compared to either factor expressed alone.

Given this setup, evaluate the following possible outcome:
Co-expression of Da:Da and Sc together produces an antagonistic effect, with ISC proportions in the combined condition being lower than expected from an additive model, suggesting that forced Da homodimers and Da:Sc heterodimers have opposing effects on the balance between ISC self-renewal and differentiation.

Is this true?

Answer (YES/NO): NO